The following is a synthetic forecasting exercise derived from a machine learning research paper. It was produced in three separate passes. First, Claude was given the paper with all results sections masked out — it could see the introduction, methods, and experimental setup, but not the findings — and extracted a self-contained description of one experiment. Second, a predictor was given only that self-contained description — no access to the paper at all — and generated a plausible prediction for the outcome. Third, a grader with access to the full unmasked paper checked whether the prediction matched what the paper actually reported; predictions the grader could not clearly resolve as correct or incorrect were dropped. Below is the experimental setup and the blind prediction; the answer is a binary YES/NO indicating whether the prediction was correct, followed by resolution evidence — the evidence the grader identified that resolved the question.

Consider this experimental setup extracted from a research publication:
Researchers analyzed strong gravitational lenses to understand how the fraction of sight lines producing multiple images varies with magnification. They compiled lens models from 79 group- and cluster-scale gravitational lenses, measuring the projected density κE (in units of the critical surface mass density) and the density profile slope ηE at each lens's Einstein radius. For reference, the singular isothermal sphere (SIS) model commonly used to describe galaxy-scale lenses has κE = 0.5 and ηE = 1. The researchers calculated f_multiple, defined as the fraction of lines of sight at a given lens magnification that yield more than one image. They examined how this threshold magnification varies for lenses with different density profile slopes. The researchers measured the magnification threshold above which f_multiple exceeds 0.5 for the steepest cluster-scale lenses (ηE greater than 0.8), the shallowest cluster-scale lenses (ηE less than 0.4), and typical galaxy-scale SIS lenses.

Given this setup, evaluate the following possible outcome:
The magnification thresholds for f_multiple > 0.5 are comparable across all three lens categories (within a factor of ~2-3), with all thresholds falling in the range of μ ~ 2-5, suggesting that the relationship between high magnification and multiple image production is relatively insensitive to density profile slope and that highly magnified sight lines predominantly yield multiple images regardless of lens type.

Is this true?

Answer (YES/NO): NO